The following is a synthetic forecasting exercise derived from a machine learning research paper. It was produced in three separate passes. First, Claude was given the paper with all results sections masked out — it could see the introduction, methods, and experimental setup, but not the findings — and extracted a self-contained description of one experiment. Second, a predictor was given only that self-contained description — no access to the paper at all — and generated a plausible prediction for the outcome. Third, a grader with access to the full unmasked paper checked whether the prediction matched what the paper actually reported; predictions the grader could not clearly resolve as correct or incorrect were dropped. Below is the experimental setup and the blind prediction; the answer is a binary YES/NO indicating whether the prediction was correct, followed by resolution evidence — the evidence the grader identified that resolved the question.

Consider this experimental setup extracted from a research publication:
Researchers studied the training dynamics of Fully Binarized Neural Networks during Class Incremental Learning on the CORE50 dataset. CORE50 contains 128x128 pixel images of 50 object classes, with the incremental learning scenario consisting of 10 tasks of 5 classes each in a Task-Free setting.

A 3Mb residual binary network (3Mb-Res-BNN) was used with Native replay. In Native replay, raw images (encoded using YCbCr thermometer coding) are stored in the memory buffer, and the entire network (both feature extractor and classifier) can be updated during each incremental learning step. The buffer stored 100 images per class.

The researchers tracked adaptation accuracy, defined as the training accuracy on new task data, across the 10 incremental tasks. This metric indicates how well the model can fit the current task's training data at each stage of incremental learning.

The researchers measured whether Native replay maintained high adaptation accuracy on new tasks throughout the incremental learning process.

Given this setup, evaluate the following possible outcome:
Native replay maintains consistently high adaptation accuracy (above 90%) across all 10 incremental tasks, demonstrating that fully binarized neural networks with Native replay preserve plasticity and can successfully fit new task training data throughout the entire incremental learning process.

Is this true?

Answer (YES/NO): YES